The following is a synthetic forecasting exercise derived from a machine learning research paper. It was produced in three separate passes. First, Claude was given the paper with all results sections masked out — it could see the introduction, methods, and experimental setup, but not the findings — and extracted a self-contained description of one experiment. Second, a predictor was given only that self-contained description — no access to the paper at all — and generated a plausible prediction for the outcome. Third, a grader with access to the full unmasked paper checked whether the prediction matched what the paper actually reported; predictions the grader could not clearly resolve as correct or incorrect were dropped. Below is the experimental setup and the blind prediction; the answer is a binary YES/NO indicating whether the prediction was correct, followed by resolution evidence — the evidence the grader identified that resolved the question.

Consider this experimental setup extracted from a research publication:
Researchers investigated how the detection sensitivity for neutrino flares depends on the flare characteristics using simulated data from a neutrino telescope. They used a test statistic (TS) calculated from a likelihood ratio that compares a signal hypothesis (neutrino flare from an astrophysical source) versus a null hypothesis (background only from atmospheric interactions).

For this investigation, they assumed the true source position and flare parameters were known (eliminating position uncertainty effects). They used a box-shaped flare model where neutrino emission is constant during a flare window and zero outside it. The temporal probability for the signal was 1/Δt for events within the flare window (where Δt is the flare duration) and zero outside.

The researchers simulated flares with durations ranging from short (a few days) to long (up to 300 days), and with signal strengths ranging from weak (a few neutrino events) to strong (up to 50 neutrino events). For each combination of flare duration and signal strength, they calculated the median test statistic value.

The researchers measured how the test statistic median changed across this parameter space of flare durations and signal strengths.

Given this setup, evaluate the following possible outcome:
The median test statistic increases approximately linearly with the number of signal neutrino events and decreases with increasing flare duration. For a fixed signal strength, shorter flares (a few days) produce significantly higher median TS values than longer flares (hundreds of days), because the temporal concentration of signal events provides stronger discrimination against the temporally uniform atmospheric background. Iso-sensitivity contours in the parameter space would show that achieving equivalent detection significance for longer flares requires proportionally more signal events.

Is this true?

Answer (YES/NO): NO